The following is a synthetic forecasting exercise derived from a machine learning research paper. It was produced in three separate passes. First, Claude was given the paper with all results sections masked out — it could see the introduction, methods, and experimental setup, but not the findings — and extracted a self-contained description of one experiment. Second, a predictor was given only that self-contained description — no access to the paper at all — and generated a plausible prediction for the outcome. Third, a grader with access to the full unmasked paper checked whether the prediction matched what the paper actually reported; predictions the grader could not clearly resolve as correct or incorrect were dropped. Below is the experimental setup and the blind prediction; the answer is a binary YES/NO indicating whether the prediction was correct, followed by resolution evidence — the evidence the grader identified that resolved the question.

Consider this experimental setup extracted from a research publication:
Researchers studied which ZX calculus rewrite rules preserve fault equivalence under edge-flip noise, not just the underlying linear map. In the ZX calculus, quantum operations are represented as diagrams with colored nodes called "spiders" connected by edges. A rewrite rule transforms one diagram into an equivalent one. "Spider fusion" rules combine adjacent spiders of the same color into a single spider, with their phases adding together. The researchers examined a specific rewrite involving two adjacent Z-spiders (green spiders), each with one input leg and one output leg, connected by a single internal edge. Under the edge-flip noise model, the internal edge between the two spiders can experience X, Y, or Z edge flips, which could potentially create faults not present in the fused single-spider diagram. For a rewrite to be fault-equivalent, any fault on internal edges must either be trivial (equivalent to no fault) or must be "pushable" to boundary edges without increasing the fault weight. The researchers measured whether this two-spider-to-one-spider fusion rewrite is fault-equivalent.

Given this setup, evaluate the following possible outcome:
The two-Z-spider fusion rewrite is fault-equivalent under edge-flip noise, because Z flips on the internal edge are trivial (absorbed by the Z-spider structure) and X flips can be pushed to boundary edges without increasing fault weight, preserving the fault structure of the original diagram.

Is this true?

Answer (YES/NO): YES